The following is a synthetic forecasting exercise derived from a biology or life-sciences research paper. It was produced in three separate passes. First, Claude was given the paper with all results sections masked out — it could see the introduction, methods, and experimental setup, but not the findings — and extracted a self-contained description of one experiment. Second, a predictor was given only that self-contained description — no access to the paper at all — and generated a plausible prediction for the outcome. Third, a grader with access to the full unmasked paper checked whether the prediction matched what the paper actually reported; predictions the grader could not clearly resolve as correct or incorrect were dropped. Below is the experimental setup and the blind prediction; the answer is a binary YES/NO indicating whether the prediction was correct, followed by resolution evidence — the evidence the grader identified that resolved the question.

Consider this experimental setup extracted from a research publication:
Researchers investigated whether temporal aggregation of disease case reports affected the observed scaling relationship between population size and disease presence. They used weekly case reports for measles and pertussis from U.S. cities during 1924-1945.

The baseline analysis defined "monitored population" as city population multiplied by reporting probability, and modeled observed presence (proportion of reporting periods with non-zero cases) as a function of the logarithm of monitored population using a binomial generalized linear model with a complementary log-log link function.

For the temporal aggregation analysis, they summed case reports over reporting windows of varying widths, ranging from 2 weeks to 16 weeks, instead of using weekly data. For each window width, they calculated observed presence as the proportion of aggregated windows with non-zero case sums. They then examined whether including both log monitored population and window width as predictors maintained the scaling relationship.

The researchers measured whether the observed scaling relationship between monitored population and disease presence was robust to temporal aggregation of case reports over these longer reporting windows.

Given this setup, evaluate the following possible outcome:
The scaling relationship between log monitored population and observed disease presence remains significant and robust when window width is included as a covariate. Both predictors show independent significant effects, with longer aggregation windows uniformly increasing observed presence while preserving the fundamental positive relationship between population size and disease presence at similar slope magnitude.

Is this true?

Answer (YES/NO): YES